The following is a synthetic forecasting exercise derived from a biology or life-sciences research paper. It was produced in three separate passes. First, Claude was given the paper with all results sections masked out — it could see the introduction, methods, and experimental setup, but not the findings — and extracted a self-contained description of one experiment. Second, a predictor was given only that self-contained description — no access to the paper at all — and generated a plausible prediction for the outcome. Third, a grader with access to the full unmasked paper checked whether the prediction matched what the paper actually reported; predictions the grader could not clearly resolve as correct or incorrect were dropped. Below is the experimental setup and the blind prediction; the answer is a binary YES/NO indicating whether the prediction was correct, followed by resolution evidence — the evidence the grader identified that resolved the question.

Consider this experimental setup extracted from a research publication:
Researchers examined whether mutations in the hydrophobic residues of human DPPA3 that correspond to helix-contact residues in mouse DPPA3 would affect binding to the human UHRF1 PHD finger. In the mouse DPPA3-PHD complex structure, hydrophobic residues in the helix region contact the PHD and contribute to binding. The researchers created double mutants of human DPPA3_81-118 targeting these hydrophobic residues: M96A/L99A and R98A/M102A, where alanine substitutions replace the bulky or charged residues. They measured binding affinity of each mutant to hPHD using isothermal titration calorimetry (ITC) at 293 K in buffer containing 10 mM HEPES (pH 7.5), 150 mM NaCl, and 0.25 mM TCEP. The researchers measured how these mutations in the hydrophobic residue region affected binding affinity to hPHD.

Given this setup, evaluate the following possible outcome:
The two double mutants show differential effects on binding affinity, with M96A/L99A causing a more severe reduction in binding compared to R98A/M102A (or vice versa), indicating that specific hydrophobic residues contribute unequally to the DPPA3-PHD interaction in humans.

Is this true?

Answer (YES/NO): NO